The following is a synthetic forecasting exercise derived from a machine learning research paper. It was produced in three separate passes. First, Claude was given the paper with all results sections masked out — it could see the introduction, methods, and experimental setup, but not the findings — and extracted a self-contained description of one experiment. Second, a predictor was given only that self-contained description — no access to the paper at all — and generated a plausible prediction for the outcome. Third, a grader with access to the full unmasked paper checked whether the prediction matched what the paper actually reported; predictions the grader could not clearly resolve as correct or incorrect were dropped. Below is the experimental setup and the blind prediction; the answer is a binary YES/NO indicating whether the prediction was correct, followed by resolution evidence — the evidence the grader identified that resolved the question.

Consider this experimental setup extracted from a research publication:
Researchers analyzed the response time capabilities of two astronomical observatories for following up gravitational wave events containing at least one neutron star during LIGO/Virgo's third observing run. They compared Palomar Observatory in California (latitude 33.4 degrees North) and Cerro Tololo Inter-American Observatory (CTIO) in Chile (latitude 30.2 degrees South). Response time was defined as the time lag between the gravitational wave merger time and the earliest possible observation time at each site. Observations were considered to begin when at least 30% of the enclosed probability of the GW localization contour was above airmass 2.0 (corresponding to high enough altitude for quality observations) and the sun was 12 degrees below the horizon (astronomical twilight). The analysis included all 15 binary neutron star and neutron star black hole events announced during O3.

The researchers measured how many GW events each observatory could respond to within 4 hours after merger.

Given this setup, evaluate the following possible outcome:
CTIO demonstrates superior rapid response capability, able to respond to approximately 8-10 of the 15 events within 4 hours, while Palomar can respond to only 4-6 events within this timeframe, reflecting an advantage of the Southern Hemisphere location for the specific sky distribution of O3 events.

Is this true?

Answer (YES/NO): NO